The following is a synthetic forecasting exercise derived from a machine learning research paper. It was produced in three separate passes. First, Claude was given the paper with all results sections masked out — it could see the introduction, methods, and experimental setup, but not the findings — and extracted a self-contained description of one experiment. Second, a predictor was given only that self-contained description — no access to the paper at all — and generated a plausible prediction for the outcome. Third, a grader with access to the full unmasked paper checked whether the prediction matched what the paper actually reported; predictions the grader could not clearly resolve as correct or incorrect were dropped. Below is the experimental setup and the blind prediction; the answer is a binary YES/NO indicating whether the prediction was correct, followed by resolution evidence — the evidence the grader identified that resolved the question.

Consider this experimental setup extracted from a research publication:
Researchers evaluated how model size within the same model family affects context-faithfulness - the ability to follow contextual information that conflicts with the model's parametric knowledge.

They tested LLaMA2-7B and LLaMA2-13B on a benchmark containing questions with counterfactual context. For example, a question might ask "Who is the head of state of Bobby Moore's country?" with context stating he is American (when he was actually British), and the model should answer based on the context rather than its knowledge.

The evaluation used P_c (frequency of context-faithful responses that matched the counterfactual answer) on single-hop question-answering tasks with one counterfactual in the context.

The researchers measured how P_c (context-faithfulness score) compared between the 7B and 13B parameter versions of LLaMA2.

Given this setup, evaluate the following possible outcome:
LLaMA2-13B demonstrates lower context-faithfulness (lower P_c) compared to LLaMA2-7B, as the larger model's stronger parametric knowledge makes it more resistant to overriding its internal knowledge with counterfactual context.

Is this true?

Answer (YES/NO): YES